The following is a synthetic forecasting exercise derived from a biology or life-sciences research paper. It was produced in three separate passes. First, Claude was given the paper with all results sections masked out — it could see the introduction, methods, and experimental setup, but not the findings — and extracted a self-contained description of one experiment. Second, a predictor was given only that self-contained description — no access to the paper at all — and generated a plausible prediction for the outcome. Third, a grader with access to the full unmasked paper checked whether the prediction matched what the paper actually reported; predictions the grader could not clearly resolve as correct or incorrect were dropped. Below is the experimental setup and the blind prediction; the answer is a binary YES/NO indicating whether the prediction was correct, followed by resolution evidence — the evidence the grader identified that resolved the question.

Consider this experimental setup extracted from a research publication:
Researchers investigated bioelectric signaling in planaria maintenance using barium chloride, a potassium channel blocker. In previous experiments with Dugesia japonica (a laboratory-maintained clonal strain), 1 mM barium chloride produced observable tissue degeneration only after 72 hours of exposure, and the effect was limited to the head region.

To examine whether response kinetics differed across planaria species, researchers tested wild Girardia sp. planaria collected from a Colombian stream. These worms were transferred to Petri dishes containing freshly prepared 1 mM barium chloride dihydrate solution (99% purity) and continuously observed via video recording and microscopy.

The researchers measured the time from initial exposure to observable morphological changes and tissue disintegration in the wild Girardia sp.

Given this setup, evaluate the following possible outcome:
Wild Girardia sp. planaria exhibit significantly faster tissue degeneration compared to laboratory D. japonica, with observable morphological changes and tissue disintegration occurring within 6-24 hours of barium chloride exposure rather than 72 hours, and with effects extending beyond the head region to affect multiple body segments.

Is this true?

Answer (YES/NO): NO